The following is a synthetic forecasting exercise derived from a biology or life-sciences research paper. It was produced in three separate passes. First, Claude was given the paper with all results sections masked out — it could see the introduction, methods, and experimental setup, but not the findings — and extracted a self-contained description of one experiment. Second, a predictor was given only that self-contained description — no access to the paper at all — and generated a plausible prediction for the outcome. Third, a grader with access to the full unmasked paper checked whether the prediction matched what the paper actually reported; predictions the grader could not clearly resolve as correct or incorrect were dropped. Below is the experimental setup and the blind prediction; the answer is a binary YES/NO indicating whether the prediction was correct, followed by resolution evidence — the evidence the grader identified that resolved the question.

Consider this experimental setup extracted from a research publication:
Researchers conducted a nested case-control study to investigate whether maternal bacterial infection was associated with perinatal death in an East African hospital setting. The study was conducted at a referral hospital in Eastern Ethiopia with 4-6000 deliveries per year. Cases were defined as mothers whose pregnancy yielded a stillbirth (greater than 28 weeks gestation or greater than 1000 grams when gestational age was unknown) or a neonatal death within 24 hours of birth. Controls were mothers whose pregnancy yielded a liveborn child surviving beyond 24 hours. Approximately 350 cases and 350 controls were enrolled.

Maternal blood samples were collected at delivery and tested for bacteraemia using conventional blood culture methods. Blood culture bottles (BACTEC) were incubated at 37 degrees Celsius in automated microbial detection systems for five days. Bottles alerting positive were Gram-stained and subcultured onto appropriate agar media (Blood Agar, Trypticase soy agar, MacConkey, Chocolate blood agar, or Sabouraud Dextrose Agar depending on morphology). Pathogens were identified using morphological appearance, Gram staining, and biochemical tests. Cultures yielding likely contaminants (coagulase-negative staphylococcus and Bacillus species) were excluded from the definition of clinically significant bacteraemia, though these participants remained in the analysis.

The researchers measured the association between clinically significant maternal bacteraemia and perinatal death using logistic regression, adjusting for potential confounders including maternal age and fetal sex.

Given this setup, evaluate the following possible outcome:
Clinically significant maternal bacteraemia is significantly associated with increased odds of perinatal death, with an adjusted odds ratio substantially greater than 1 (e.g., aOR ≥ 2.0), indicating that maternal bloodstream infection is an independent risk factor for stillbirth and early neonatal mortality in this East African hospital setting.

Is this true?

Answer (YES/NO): YES